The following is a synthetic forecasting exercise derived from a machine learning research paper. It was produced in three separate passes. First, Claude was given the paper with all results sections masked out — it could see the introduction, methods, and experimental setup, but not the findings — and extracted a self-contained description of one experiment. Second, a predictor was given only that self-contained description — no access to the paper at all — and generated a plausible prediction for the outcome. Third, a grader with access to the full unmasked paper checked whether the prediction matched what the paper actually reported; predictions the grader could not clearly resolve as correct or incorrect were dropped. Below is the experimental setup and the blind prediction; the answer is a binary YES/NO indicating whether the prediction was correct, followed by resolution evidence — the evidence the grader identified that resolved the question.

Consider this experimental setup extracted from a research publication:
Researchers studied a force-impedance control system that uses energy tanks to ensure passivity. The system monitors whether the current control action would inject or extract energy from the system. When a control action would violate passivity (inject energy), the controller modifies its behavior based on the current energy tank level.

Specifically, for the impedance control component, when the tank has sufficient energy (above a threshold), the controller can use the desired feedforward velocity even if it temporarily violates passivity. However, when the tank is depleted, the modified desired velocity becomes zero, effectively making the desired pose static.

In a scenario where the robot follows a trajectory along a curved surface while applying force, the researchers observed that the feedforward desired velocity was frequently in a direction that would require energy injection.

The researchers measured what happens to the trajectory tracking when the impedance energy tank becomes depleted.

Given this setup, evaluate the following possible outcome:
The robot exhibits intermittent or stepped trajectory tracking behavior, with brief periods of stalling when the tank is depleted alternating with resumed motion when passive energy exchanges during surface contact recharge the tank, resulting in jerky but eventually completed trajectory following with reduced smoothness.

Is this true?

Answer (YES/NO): NO